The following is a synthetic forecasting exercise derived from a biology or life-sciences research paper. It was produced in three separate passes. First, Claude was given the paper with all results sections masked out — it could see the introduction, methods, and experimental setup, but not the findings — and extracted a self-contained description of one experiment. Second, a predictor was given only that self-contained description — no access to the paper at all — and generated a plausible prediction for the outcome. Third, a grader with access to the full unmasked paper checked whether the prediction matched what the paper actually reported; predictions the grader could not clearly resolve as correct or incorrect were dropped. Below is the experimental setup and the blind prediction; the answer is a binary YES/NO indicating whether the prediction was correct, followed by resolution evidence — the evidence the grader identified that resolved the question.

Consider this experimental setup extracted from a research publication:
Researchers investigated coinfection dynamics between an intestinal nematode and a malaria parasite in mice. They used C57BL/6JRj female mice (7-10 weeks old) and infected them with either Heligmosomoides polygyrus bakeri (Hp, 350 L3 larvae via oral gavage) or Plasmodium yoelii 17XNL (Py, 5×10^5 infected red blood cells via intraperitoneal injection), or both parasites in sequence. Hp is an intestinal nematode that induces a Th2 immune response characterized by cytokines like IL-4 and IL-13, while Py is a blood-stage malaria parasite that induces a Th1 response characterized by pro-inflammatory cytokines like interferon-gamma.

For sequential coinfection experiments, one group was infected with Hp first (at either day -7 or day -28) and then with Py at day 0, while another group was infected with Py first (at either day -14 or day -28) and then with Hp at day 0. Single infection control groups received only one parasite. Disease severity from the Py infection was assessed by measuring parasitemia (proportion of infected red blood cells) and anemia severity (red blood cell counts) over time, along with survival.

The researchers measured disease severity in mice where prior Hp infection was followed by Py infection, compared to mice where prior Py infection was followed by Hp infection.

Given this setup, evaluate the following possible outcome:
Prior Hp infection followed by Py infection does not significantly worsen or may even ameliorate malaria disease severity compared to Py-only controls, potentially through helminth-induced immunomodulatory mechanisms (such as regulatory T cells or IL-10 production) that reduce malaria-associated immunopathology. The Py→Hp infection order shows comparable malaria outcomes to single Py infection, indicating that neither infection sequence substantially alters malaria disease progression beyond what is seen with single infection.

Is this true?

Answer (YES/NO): NO